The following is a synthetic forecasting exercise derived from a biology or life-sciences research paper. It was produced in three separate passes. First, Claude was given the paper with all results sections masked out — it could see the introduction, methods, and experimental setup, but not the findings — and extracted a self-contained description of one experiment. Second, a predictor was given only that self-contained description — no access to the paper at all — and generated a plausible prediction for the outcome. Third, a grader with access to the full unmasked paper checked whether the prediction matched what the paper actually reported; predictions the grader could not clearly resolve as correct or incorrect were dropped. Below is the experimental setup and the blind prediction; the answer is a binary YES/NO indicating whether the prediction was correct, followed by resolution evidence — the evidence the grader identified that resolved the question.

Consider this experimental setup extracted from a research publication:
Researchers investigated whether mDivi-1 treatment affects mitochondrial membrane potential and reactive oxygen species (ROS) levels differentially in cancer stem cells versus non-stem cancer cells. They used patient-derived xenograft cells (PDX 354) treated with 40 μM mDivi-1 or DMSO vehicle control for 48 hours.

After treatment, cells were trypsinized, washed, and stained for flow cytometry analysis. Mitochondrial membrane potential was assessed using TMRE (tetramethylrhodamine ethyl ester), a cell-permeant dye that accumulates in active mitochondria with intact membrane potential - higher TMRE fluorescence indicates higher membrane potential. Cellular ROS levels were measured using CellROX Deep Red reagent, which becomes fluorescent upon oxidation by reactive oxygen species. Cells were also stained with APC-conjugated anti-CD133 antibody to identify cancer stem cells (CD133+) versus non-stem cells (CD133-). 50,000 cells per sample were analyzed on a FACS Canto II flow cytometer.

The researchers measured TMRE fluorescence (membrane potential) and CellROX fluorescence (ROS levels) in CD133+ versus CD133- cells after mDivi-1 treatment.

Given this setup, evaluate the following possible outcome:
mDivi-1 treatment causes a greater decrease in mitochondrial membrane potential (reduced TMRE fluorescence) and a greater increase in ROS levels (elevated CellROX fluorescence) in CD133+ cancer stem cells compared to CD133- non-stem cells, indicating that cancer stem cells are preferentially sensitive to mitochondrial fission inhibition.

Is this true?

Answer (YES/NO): YES